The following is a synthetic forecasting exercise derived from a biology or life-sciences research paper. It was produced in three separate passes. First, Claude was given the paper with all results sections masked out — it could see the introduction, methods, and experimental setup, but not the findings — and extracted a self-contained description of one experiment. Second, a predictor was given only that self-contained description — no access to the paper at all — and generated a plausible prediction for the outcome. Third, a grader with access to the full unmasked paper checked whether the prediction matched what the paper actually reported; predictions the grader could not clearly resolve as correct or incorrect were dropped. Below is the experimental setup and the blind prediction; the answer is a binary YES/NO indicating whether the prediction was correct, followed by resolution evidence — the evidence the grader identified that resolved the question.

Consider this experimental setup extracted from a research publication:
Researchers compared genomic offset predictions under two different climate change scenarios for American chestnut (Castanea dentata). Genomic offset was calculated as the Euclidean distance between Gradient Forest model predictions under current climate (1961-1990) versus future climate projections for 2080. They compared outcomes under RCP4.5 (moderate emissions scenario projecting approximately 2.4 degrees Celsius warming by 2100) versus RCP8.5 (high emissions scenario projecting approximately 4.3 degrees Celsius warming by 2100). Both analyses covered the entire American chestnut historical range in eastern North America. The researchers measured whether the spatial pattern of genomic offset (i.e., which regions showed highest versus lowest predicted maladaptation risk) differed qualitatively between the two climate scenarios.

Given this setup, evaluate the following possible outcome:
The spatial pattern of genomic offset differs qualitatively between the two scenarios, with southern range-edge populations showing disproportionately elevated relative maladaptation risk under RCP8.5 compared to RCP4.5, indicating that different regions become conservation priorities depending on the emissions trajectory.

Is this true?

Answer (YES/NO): NO